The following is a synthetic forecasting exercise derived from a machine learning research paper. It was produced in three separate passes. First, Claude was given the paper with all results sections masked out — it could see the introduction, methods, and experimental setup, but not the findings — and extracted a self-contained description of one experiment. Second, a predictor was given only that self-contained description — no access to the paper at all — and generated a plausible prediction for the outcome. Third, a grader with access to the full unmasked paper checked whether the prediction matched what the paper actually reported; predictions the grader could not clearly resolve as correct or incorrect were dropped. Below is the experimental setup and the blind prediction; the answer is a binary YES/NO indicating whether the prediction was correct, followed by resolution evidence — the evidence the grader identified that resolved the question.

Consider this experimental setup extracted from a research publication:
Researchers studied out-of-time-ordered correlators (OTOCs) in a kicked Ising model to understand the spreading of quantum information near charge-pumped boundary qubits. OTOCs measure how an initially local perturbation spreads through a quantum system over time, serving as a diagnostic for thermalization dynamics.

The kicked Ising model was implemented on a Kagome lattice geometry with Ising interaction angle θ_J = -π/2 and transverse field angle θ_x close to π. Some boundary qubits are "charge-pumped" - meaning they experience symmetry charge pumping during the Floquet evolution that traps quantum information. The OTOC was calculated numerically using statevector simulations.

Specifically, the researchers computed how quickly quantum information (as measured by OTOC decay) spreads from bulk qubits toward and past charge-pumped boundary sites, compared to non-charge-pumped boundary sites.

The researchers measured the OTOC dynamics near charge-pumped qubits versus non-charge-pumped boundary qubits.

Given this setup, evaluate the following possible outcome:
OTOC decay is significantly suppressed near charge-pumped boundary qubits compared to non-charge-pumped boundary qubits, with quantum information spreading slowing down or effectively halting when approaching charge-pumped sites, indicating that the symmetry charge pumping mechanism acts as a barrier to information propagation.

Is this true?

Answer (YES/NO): YES